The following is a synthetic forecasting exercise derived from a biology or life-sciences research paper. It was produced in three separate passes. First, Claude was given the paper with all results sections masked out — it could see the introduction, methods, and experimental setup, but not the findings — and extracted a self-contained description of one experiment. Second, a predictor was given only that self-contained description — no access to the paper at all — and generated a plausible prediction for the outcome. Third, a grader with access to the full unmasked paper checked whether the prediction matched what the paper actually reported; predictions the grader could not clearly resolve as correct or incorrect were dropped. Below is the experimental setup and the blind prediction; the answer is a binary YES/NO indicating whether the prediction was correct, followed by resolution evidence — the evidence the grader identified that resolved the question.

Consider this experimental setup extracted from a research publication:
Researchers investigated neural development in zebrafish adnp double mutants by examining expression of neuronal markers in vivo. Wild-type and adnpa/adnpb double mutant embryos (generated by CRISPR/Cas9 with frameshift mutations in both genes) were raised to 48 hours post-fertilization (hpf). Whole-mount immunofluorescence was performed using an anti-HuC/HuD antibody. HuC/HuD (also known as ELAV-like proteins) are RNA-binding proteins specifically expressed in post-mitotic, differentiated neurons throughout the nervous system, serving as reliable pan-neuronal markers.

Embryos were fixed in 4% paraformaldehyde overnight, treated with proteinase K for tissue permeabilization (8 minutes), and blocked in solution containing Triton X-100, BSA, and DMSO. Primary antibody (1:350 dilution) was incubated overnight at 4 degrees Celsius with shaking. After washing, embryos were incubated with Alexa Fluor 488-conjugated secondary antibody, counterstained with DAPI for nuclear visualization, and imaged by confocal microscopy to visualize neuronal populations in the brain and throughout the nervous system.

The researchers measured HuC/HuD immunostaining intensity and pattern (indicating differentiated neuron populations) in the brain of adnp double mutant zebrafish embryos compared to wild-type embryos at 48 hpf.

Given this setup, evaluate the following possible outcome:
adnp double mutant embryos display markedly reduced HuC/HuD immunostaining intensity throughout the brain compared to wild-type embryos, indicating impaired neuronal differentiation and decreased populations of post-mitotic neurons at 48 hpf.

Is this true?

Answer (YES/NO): YES